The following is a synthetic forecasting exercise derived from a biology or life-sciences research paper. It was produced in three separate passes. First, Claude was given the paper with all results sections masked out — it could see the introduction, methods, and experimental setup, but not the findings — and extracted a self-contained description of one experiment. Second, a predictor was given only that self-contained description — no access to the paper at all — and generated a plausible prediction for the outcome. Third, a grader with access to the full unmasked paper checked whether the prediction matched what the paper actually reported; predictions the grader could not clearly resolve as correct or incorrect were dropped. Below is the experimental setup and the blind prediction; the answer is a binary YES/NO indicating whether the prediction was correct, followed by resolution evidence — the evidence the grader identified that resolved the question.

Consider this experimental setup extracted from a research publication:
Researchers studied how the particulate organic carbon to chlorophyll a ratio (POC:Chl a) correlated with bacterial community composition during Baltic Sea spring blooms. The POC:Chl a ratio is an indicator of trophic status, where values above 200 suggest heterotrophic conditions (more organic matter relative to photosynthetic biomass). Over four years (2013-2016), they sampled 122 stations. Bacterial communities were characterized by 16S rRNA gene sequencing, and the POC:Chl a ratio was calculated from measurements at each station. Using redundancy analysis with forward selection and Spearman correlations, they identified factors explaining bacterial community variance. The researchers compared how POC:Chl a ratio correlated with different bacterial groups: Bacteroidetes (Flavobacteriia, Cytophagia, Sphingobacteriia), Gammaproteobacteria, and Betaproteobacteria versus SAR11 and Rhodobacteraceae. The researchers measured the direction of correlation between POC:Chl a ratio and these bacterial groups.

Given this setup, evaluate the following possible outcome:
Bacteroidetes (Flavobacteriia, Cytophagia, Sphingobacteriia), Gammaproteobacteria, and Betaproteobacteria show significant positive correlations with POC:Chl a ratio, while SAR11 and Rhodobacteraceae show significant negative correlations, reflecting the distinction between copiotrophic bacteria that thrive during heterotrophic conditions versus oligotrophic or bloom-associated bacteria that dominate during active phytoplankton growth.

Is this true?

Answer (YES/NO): NO